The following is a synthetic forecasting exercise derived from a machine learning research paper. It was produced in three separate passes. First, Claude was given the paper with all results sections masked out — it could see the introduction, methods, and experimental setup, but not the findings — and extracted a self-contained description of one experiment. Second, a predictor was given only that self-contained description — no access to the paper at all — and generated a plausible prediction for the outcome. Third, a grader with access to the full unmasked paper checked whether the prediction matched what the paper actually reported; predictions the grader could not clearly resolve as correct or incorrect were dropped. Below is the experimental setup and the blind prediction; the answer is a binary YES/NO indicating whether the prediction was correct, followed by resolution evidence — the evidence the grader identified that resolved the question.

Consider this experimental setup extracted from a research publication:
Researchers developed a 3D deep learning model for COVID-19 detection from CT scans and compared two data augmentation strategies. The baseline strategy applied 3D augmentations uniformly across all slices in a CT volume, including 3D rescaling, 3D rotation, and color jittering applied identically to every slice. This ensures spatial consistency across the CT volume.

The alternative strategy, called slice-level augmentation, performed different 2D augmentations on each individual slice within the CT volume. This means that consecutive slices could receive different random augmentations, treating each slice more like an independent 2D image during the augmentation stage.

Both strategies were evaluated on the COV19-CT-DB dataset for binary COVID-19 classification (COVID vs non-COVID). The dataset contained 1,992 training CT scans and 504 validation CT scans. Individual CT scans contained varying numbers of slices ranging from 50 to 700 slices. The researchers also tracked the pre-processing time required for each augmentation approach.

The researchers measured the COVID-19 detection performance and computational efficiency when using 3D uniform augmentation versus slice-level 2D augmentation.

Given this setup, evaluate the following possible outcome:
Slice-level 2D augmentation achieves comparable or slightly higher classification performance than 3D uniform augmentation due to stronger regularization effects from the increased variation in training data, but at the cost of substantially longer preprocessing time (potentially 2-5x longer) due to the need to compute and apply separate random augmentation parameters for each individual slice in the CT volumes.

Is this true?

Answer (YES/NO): NO